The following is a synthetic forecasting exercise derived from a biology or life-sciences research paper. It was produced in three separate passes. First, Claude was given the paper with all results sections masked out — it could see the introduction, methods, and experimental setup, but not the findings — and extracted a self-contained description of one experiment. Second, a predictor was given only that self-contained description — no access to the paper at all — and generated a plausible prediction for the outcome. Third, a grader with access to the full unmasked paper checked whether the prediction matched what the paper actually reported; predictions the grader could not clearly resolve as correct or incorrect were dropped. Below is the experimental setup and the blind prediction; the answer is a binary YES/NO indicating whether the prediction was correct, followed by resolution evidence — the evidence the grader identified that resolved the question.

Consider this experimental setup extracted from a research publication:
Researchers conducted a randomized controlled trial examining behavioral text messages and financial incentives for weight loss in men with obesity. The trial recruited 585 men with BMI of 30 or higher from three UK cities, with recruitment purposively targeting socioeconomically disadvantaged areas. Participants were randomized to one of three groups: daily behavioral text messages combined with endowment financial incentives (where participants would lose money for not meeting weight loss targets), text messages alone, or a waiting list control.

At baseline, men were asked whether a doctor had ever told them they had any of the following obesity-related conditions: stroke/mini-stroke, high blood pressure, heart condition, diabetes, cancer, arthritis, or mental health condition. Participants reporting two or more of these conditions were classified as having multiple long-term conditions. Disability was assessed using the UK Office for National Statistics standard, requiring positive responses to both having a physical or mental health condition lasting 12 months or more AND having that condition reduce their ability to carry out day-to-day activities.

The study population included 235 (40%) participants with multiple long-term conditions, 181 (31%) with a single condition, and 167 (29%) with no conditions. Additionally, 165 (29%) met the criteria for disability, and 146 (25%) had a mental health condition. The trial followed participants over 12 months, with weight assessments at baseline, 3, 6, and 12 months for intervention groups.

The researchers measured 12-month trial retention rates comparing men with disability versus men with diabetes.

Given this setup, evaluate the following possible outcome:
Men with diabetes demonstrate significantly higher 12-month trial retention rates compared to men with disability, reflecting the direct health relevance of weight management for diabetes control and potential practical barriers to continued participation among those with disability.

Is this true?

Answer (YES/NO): NO